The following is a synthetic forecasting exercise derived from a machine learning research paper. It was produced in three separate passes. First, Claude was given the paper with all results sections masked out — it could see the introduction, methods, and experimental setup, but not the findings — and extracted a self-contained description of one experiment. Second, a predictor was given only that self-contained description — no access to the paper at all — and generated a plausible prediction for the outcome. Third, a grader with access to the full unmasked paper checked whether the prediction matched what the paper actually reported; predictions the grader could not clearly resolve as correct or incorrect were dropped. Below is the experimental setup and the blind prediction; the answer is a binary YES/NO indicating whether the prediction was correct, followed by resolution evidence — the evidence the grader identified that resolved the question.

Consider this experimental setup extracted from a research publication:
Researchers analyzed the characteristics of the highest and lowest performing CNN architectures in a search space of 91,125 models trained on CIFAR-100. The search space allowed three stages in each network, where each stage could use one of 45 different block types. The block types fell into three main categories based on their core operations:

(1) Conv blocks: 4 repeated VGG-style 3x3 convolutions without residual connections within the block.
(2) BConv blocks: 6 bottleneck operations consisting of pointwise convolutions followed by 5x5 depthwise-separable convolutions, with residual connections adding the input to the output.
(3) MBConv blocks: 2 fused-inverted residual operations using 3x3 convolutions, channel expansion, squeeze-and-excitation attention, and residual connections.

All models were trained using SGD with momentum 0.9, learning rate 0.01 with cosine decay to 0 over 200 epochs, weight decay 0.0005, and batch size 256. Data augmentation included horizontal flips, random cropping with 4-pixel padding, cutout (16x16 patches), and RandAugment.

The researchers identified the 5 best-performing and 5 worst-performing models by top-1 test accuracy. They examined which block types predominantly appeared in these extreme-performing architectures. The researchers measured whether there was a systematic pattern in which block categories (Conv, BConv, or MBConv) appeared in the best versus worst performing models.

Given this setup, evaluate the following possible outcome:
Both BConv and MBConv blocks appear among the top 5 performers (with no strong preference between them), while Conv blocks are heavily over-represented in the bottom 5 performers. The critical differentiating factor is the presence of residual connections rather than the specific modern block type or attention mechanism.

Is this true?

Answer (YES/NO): NO